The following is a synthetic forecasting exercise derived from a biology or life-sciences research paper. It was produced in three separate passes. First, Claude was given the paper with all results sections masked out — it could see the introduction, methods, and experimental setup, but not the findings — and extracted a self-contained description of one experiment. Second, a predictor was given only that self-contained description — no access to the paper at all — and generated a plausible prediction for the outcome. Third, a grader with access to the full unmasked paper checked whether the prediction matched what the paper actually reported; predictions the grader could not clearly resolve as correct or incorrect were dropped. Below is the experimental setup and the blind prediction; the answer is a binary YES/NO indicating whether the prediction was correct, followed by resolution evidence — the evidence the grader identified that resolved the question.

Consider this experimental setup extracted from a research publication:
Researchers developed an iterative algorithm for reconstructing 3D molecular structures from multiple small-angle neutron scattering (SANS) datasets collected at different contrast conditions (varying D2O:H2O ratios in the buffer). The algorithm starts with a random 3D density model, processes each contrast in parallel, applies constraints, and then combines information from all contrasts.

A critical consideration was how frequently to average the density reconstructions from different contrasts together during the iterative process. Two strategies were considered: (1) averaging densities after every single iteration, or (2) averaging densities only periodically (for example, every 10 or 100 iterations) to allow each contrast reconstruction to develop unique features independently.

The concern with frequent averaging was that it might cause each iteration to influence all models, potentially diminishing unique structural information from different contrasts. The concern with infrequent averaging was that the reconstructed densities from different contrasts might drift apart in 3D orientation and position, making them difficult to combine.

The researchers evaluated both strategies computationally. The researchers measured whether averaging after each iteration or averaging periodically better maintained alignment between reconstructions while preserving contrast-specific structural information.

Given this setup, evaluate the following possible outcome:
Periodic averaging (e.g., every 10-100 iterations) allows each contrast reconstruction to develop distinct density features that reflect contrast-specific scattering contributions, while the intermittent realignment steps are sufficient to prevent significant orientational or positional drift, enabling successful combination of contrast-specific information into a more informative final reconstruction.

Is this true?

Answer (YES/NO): NO